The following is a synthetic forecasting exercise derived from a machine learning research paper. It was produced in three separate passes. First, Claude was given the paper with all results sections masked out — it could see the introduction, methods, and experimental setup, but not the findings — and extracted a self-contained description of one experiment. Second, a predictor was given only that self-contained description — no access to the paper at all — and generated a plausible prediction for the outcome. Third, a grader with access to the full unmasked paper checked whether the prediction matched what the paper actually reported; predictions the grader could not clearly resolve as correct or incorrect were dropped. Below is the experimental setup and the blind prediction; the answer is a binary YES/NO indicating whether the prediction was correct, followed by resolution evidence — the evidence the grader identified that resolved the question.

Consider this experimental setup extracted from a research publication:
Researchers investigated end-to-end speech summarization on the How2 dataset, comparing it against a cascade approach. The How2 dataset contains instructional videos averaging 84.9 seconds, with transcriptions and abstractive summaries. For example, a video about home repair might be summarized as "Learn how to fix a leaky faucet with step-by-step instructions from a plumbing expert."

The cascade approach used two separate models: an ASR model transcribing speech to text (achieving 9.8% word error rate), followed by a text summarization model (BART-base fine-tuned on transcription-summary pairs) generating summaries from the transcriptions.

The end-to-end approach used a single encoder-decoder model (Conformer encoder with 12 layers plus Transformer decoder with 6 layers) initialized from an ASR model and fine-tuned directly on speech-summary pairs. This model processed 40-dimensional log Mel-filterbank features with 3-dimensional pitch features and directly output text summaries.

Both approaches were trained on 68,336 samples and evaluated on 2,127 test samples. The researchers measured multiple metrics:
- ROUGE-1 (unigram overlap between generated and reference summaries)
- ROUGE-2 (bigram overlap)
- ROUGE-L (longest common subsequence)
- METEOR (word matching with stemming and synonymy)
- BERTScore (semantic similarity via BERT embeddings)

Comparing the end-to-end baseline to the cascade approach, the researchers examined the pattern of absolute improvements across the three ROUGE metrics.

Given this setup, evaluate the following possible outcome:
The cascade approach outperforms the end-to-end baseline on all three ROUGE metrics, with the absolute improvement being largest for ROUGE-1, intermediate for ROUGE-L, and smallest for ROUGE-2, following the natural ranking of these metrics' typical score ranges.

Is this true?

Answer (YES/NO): NO